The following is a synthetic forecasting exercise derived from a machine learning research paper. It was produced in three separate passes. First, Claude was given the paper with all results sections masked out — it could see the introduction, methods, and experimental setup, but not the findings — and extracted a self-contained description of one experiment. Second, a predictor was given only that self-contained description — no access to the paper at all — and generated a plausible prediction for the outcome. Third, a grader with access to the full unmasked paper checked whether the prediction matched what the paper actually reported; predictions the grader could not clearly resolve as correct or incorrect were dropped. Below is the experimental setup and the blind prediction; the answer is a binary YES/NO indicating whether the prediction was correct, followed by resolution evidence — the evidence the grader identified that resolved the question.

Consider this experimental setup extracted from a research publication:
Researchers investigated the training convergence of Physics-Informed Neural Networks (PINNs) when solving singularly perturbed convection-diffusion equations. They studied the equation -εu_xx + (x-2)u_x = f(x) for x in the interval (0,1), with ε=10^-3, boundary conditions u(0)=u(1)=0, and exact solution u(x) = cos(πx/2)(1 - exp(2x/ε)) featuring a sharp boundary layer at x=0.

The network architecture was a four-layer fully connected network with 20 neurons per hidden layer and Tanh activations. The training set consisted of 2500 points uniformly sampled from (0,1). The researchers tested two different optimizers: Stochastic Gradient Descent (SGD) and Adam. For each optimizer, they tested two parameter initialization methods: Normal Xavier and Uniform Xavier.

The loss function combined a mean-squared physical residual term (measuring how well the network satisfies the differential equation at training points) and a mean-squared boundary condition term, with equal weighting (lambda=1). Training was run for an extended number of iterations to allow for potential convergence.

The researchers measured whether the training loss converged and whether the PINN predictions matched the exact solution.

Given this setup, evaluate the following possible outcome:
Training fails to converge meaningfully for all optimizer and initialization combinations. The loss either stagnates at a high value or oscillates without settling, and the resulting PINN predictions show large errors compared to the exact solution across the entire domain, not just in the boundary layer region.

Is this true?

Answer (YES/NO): YES